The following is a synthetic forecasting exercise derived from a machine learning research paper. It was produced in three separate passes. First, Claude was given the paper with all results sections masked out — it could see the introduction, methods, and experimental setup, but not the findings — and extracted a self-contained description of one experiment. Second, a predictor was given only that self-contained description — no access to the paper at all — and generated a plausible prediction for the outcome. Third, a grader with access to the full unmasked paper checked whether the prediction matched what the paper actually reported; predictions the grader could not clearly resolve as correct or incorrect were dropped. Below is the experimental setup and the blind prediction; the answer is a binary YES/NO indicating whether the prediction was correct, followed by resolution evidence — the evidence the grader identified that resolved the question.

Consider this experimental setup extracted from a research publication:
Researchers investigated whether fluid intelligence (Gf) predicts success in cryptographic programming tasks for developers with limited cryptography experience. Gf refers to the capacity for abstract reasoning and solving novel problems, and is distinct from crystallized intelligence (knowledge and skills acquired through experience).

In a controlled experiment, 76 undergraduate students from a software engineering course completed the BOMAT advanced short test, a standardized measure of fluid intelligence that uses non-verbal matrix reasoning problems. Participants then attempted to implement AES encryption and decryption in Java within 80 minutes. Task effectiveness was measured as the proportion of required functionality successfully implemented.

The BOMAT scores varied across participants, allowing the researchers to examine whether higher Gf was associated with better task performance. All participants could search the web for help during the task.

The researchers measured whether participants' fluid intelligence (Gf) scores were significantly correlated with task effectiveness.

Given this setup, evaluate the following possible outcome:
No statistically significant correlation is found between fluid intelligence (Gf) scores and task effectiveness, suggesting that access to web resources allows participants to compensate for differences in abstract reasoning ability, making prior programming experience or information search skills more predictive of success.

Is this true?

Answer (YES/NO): NO